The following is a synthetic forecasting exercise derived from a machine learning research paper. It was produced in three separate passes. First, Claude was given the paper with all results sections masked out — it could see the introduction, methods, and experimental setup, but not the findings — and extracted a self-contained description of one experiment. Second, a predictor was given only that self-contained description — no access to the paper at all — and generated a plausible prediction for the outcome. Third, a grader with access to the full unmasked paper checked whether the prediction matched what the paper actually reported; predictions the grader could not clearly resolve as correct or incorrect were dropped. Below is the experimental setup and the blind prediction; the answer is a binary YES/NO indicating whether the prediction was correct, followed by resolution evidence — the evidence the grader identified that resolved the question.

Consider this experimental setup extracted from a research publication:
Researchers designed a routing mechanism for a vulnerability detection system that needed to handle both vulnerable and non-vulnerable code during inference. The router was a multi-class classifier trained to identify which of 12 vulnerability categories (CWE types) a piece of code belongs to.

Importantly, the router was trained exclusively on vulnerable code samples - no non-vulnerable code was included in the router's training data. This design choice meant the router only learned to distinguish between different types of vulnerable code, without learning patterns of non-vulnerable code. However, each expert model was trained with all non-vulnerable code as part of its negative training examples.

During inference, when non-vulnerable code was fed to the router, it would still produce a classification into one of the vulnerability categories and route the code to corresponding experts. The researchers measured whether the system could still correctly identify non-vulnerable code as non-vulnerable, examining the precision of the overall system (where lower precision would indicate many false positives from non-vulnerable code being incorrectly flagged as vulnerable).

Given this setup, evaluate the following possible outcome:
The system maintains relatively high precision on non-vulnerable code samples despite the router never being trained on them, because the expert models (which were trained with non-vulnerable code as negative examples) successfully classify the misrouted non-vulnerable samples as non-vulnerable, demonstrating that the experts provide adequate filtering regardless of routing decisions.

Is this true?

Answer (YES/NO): YES